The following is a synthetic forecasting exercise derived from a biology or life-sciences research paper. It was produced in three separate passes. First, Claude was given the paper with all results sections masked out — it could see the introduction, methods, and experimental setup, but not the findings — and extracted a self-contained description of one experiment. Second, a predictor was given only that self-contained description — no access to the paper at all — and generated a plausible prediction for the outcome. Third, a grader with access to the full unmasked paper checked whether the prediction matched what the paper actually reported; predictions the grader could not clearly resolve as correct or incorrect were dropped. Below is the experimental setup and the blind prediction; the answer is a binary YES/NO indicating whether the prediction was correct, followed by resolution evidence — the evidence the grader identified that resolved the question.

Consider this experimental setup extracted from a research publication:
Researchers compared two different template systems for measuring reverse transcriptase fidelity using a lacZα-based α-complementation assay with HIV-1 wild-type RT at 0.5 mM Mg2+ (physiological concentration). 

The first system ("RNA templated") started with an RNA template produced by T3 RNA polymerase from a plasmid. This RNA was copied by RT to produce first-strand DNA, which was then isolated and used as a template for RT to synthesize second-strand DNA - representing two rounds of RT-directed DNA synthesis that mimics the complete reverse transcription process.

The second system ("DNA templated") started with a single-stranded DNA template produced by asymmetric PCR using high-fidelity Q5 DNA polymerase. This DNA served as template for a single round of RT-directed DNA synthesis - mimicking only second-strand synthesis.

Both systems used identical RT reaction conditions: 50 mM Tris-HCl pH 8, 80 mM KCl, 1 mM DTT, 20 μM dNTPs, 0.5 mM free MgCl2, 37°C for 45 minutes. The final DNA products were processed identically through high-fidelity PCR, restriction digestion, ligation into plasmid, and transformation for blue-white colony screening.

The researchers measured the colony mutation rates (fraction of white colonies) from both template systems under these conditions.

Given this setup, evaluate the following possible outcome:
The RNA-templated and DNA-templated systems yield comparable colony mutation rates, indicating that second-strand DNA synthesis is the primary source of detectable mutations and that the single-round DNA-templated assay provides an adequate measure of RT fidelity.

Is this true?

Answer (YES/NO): NO